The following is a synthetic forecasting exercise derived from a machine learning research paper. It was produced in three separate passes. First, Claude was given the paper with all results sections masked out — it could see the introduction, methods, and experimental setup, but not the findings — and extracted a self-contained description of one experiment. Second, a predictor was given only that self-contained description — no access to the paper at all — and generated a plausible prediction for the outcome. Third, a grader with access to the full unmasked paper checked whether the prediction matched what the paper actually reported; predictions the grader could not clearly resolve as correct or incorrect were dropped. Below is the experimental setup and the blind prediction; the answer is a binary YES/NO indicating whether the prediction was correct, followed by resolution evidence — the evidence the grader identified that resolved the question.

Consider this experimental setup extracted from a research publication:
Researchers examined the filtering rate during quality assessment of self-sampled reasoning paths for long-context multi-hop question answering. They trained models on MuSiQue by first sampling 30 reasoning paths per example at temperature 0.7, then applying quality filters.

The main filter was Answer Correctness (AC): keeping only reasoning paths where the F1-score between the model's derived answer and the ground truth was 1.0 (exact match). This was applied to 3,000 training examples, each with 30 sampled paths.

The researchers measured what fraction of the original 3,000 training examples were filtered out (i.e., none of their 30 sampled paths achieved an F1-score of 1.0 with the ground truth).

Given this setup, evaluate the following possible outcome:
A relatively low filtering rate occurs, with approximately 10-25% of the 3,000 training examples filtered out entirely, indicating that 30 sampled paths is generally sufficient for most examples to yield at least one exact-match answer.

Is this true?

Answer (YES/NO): NO